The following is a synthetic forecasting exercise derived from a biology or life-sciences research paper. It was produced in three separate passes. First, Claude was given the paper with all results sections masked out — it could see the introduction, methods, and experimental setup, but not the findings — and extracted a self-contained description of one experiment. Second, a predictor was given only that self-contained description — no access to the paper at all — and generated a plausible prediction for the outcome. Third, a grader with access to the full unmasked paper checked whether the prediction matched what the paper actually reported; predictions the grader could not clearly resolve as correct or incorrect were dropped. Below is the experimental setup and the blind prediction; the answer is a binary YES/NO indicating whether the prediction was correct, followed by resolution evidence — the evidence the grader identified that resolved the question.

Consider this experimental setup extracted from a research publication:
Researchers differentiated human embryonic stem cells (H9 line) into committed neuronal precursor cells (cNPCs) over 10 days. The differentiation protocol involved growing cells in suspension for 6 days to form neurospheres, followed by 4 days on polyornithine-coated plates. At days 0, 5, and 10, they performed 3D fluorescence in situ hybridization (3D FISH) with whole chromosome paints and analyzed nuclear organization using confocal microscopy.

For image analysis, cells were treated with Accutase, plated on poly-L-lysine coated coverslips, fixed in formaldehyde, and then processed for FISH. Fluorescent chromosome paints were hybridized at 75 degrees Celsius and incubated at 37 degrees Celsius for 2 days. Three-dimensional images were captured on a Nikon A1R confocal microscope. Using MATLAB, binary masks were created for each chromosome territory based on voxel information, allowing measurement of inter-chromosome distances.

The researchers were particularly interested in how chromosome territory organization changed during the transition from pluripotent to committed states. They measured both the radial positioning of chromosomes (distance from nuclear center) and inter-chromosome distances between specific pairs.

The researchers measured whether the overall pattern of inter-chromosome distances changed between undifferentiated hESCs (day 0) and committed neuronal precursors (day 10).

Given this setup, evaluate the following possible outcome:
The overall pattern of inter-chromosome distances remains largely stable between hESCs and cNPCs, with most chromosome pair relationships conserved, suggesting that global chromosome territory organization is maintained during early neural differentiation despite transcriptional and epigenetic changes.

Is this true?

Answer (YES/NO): NO